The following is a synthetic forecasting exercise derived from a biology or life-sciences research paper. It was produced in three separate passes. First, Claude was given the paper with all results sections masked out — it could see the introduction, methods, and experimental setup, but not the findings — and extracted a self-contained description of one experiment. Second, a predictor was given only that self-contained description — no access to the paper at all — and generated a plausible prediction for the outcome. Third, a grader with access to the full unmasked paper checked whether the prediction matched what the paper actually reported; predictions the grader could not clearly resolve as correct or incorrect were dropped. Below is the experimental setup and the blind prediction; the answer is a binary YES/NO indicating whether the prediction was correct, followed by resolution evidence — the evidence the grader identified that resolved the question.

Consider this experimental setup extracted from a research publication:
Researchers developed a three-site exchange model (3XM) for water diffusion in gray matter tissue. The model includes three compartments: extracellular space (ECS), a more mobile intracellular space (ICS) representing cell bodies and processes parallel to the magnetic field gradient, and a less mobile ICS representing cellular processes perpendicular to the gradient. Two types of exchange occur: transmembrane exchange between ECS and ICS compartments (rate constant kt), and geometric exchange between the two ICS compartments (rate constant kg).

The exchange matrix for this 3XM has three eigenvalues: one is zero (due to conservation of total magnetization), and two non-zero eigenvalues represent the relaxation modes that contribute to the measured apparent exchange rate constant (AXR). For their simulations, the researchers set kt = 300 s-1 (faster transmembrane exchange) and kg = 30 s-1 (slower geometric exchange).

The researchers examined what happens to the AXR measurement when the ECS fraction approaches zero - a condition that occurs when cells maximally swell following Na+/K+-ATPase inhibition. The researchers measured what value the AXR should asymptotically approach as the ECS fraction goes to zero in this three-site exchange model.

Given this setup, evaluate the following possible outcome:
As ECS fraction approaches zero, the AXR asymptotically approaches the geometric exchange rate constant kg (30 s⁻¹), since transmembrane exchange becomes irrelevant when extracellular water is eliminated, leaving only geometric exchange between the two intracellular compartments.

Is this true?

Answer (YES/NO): YES